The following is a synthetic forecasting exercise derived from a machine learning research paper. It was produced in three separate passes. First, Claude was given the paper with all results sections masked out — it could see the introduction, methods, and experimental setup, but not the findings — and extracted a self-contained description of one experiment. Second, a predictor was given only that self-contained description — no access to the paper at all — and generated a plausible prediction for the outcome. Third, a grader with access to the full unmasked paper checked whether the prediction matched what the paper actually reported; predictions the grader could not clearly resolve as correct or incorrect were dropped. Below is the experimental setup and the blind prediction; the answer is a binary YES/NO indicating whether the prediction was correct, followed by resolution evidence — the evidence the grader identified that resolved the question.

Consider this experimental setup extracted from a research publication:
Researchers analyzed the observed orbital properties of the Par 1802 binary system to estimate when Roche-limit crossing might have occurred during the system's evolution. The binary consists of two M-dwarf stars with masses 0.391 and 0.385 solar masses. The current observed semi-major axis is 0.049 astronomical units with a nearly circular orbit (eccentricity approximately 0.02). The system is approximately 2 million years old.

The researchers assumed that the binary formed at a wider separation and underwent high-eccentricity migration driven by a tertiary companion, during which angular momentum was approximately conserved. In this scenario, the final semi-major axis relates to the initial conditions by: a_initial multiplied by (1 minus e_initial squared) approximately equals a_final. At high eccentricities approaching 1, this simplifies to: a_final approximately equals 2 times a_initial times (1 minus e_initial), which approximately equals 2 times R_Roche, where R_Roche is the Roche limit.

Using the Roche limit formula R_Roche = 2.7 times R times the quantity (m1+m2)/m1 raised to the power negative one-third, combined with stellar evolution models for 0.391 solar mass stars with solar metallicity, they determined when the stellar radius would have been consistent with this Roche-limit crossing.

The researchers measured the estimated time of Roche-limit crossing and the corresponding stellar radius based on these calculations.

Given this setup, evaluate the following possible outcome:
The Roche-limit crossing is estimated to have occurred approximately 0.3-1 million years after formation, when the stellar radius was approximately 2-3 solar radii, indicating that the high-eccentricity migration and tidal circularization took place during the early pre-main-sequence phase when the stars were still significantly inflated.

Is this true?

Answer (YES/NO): NO